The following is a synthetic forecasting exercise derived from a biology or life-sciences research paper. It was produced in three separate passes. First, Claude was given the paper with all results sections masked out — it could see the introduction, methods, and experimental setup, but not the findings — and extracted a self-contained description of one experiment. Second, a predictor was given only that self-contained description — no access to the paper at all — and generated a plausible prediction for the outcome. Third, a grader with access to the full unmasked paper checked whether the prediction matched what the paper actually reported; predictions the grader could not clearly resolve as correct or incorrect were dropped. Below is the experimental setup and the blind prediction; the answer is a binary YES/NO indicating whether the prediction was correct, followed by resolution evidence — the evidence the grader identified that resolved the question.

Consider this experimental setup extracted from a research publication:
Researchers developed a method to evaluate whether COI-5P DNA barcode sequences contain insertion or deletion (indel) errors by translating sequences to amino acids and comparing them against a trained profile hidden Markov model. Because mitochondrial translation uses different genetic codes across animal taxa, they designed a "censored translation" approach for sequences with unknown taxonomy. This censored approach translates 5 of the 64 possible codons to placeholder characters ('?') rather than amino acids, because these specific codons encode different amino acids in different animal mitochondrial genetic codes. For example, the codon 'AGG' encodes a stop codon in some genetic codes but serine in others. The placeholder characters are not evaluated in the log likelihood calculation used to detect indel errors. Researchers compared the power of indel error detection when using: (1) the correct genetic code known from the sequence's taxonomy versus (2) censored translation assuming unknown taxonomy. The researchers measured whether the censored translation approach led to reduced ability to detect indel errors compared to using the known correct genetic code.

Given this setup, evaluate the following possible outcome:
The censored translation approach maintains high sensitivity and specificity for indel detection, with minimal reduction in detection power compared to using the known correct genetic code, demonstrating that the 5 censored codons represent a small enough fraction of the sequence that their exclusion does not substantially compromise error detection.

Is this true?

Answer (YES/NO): YES